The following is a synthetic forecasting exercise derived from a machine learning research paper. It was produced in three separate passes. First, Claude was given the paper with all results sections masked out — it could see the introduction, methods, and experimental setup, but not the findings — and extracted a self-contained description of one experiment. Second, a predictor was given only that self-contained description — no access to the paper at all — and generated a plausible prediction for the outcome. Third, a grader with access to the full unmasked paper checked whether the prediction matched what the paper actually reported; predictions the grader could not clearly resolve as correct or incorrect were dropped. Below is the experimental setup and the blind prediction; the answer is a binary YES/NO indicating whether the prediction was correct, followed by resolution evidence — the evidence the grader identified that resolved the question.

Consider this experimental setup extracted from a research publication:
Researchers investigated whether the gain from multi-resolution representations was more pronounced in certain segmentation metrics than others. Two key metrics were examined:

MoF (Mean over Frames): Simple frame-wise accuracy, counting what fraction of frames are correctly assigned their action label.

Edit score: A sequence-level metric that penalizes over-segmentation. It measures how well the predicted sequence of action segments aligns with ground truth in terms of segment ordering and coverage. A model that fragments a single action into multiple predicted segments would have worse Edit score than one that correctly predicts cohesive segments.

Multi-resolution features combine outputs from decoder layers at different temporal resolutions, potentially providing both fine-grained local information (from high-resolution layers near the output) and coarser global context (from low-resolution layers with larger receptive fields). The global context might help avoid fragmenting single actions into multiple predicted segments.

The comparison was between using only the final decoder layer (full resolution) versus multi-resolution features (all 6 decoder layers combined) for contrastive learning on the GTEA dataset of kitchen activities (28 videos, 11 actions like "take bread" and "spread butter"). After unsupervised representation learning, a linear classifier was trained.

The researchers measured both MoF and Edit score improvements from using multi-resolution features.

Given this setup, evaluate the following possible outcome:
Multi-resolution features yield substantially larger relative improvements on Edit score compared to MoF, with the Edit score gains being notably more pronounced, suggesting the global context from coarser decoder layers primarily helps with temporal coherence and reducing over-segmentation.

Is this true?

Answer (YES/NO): YES